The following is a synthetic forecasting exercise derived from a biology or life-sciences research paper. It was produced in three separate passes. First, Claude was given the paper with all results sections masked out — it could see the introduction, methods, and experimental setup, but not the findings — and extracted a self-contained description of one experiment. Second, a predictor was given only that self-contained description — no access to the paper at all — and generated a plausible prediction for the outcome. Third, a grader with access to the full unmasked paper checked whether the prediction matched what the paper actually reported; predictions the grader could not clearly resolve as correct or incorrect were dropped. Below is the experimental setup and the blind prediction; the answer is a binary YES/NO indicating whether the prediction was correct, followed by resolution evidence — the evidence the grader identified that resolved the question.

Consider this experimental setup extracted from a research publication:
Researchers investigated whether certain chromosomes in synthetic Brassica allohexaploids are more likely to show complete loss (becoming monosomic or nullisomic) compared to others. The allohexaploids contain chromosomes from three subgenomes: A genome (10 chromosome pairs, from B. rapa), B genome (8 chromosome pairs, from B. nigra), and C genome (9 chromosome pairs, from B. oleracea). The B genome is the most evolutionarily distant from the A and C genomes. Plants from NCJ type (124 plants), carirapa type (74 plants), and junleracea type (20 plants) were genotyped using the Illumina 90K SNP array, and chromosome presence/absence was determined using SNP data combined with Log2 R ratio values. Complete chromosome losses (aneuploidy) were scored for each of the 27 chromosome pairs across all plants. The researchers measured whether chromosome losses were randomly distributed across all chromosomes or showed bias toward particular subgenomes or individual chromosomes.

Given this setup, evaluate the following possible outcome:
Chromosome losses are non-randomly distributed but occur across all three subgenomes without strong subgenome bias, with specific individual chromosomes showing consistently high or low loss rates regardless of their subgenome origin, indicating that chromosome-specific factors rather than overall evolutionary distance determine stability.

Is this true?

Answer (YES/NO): NO